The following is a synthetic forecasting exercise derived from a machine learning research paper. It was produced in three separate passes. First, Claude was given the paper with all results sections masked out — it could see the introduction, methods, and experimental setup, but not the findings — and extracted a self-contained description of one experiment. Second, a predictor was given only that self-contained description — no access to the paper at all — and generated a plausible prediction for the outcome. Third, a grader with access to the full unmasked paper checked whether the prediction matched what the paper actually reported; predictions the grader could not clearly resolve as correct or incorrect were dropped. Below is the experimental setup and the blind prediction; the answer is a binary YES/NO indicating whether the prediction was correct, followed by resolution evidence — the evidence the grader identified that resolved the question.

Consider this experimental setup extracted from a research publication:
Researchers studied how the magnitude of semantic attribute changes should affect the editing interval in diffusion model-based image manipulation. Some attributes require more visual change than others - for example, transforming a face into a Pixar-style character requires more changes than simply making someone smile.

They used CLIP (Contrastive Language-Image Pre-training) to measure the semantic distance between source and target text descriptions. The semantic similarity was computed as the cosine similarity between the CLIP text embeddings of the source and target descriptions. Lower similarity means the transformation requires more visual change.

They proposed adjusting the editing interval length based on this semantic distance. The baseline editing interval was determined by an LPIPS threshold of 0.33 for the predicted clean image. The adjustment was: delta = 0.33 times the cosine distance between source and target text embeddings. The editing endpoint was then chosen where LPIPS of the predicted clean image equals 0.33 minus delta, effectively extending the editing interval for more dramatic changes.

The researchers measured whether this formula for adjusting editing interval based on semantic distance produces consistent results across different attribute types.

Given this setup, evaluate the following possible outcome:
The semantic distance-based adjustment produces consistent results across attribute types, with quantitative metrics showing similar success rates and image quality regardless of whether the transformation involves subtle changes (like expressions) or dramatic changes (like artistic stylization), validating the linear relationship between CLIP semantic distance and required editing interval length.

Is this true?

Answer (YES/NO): NO